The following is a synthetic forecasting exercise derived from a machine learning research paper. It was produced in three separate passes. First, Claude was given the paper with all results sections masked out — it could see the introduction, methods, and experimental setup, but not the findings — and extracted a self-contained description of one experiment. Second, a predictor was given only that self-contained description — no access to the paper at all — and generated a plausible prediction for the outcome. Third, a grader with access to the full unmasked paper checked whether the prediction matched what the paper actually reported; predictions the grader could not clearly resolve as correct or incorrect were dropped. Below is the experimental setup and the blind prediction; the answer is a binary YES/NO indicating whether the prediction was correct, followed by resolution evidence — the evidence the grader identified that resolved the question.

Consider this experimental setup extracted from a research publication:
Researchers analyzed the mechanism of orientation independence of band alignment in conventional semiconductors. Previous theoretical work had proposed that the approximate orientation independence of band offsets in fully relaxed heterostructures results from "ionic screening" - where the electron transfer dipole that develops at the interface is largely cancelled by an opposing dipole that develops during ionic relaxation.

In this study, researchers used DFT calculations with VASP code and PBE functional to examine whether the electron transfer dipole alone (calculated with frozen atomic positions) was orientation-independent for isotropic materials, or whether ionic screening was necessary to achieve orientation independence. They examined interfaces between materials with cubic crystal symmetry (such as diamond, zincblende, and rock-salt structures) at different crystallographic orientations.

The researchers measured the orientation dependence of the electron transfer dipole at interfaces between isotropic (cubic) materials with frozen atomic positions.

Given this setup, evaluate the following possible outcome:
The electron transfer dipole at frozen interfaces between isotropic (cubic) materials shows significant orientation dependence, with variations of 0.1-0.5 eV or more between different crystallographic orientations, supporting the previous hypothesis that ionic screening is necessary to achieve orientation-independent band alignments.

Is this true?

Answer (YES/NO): NO